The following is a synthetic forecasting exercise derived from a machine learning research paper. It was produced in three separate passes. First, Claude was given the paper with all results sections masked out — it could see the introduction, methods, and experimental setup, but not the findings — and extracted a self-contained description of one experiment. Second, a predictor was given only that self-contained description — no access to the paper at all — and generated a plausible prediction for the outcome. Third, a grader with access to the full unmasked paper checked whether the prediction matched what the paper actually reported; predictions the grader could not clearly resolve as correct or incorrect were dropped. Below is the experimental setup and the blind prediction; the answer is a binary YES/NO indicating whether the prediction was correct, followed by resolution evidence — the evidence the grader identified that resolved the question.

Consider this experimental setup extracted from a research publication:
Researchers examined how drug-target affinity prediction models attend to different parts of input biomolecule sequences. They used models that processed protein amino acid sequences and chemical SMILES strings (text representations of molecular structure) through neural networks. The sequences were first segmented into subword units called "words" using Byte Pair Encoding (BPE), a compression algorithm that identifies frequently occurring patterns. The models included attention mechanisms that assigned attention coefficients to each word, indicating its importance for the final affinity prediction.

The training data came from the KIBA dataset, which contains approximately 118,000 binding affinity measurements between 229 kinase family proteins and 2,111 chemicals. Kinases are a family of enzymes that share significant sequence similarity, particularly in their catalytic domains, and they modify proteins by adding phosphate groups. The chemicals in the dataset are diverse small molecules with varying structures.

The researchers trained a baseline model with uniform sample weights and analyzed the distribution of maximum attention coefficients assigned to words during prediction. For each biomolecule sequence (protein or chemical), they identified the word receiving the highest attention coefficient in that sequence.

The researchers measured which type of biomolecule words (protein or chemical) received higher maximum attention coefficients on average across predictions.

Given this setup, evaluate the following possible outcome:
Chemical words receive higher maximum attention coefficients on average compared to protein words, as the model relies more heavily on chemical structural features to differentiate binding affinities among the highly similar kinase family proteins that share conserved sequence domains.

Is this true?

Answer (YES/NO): YES